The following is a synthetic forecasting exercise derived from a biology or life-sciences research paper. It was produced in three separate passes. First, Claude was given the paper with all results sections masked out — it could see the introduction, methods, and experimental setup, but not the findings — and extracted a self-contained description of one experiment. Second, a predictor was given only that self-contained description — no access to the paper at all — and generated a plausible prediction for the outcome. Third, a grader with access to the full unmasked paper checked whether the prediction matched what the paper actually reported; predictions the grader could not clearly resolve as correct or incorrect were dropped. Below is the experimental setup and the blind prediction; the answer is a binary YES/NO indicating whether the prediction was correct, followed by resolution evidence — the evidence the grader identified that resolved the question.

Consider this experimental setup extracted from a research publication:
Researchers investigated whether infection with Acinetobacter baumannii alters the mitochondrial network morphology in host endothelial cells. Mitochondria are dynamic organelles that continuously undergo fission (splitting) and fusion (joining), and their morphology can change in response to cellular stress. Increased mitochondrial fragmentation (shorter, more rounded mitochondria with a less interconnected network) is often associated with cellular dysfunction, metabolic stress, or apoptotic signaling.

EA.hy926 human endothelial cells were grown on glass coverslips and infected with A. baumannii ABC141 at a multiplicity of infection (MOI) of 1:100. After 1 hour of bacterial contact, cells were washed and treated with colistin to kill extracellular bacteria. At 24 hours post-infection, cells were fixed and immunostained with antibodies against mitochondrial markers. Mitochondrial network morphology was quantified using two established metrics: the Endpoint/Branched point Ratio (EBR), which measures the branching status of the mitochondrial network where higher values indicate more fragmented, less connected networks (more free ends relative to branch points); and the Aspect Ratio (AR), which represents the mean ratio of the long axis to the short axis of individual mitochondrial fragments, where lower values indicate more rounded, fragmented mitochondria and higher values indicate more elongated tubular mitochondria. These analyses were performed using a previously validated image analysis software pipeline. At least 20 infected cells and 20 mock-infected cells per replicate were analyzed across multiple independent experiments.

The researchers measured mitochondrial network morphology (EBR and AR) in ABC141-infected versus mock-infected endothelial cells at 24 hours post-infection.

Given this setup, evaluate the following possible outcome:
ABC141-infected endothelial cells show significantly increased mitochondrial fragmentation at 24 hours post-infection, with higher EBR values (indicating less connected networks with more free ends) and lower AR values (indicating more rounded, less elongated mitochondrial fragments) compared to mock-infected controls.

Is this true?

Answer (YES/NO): NO